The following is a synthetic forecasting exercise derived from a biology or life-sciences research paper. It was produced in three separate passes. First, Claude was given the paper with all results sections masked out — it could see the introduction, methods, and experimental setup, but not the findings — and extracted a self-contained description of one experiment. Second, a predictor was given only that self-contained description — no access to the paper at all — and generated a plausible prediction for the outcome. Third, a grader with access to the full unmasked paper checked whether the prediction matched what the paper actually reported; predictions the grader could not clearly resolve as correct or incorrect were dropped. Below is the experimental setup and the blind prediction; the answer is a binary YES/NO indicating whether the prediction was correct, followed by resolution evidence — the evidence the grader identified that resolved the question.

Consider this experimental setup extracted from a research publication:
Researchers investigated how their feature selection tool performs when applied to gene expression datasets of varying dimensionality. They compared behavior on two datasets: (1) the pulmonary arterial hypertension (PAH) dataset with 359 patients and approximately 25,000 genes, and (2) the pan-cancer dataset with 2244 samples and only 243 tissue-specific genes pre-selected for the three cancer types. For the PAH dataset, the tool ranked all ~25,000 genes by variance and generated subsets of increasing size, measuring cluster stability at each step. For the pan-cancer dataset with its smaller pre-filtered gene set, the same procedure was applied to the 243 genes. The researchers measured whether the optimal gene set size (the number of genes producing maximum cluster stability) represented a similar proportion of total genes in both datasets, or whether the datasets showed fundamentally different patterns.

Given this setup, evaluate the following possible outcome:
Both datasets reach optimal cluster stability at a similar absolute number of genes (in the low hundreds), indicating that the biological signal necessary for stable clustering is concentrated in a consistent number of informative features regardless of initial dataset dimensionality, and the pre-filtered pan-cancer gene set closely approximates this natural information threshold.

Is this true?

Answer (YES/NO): NO